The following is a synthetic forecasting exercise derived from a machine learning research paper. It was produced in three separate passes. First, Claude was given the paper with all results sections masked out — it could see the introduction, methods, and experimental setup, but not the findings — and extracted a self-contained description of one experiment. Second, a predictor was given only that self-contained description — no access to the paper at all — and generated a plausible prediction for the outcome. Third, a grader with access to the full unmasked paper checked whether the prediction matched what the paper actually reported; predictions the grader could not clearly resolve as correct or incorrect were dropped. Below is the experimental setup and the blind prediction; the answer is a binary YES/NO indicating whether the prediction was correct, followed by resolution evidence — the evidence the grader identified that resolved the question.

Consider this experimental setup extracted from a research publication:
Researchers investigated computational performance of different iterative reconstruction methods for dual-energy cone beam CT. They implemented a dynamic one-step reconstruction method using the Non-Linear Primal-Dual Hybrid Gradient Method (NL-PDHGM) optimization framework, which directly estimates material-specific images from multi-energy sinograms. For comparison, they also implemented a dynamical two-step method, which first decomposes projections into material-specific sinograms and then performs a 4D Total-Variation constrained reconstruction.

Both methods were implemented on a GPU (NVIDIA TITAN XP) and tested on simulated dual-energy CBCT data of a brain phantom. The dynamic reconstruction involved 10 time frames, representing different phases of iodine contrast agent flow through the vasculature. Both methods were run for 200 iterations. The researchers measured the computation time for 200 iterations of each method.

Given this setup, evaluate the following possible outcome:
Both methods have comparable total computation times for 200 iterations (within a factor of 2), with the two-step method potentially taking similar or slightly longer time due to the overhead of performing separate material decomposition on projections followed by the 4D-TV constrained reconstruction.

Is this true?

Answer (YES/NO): NO